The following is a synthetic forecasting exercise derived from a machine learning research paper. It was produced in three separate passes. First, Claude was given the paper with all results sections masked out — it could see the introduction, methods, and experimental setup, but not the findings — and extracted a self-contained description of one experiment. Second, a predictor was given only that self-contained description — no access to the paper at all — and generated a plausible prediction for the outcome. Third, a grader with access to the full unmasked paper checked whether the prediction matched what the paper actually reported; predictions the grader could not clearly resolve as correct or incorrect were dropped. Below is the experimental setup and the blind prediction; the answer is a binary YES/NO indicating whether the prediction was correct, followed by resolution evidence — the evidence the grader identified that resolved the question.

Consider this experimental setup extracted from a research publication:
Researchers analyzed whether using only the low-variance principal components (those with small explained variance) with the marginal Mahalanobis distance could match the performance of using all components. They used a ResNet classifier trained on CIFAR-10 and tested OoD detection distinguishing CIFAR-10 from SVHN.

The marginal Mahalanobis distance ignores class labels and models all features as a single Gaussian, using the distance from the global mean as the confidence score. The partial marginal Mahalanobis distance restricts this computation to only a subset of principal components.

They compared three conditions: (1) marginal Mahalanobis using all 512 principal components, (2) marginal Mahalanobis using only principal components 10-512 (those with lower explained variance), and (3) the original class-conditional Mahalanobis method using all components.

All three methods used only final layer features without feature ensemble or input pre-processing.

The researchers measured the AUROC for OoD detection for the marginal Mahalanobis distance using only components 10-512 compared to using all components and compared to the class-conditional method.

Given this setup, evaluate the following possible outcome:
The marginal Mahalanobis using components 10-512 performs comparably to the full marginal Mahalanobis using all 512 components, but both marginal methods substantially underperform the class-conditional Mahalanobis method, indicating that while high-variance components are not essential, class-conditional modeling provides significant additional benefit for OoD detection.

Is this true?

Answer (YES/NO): NO